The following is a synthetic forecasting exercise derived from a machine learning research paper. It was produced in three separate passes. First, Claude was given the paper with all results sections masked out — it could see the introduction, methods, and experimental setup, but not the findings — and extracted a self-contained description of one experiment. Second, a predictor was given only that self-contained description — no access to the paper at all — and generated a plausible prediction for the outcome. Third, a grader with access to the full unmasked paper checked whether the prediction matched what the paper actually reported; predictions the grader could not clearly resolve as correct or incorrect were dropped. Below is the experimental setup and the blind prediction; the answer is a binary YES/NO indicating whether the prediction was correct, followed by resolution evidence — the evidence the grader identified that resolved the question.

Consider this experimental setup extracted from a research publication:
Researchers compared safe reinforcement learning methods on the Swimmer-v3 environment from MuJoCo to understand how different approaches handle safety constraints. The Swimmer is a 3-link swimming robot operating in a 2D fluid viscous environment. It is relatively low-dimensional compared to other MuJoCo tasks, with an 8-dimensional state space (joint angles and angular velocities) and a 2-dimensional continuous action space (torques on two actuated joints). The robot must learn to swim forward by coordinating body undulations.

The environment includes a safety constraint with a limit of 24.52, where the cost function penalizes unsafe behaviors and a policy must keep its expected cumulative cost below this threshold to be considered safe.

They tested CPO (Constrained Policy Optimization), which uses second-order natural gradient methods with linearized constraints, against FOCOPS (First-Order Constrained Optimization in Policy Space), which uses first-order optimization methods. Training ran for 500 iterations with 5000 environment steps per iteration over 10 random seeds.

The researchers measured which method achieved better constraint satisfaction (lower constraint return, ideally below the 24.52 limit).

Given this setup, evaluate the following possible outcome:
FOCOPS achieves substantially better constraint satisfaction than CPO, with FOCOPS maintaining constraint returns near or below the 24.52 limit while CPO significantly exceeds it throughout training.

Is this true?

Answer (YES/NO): YES